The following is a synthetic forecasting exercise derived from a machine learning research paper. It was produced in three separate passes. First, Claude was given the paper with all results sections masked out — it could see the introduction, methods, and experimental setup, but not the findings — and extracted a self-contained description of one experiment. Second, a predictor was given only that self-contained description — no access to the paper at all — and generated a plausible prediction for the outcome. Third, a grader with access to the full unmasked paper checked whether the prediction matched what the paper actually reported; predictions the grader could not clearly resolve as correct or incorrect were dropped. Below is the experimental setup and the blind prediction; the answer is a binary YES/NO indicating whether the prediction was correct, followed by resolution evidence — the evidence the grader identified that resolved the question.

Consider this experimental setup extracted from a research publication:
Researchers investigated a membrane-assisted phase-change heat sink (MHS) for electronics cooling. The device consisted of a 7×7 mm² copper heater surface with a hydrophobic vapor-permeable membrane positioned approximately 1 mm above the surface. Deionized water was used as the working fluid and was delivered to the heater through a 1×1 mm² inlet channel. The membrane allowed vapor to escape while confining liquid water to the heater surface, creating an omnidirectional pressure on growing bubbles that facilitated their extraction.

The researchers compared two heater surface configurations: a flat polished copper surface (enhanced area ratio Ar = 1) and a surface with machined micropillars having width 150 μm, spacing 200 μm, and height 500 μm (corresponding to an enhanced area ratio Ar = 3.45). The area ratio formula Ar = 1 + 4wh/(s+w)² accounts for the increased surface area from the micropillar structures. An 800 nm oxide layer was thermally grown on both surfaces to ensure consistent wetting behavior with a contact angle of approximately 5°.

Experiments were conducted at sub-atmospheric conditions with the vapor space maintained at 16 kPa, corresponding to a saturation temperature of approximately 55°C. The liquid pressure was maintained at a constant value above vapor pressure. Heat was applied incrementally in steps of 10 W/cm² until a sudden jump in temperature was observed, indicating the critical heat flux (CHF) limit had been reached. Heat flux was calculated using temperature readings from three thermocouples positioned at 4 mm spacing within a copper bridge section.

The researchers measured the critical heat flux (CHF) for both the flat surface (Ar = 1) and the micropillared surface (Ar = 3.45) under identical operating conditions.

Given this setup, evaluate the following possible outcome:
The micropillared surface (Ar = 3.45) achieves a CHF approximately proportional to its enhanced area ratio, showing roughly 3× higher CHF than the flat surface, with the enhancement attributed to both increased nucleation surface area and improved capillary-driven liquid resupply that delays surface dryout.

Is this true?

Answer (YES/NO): YES